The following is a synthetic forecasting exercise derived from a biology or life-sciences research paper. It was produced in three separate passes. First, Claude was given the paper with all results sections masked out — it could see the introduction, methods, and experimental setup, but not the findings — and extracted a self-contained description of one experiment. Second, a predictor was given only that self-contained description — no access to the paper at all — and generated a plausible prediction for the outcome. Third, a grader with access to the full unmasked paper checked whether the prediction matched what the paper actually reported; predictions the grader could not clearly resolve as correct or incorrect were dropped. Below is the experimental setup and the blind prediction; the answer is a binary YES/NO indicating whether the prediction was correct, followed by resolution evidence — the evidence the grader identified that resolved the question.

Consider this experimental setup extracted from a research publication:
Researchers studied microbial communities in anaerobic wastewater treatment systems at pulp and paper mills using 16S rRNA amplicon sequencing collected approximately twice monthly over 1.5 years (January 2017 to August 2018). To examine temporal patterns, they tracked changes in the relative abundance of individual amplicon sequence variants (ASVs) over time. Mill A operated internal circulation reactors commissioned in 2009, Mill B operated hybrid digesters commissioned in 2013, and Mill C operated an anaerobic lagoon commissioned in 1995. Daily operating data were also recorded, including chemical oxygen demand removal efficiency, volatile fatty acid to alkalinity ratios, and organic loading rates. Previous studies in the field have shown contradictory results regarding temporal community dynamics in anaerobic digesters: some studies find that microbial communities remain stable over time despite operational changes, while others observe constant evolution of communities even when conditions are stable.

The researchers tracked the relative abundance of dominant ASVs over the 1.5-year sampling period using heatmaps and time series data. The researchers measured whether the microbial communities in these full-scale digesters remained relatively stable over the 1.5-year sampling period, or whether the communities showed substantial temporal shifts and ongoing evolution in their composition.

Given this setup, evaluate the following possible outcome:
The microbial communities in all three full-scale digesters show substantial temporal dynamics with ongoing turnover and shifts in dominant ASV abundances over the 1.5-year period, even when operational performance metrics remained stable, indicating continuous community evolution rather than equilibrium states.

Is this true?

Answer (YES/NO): NO